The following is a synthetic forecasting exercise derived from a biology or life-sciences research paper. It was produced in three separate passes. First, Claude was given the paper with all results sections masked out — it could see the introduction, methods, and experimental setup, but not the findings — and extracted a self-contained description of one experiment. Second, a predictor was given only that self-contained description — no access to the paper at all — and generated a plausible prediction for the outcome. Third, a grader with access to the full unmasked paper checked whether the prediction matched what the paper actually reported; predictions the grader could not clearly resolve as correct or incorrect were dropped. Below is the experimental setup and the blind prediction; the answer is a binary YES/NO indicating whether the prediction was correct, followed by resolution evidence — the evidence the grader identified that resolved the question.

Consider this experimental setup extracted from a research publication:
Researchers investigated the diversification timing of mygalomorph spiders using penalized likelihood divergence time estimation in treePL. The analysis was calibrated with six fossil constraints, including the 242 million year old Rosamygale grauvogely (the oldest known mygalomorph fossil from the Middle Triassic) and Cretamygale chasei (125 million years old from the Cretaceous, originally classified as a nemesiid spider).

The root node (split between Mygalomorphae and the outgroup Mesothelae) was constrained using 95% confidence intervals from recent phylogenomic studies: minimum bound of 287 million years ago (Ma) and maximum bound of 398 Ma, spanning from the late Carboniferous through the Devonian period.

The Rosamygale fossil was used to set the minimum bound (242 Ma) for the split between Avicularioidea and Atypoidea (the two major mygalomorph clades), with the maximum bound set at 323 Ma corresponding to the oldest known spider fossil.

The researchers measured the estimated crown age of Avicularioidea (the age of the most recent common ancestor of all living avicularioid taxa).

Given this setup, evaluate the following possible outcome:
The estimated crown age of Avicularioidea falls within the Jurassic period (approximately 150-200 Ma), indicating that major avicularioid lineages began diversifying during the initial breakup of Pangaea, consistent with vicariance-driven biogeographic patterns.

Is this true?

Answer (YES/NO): NO